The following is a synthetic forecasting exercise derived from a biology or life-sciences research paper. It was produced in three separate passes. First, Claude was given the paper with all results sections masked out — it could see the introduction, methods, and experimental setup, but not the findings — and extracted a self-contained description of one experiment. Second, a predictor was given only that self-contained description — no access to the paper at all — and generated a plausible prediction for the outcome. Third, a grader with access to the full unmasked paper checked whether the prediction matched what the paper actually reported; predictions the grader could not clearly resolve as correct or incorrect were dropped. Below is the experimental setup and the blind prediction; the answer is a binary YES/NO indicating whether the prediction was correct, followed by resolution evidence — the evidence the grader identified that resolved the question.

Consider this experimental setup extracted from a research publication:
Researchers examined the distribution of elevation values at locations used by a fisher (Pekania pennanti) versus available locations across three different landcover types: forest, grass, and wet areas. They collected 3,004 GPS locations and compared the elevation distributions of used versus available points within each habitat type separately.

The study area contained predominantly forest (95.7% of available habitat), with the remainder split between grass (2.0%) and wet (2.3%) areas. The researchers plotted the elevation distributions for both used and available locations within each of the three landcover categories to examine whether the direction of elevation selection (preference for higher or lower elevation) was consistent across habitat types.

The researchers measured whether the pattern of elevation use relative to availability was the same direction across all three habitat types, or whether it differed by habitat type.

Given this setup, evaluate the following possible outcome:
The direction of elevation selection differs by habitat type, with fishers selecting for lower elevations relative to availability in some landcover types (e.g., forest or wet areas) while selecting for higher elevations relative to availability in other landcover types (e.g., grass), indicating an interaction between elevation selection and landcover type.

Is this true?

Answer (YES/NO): NO